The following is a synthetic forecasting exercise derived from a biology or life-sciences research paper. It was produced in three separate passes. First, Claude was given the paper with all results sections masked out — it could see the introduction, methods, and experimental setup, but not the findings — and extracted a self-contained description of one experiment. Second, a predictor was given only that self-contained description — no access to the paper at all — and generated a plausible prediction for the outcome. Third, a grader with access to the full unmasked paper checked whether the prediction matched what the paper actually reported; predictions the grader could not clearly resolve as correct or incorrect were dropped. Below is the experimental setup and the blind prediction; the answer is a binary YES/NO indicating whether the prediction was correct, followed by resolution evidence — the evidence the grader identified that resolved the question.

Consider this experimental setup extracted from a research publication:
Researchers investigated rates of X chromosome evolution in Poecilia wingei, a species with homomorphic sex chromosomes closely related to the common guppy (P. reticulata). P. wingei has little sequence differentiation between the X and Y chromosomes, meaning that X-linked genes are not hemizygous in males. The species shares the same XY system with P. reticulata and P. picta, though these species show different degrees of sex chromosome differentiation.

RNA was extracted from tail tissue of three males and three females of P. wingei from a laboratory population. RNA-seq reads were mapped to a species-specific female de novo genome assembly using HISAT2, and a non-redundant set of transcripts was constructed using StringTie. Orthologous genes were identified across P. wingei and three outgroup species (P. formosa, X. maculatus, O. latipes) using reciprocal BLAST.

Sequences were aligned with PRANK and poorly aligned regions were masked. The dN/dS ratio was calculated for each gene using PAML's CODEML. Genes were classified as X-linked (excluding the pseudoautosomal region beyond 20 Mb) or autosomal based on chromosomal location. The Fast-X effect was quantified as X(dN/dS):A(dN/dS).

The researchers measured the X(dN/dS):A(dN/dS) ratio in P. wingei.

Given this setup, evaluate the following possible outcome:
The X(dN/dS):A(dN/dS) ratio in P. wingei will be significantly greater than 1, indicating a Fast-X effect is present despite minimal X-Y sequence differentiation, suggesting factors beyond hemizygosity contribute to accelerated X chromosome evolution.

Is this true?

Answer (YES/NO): NO